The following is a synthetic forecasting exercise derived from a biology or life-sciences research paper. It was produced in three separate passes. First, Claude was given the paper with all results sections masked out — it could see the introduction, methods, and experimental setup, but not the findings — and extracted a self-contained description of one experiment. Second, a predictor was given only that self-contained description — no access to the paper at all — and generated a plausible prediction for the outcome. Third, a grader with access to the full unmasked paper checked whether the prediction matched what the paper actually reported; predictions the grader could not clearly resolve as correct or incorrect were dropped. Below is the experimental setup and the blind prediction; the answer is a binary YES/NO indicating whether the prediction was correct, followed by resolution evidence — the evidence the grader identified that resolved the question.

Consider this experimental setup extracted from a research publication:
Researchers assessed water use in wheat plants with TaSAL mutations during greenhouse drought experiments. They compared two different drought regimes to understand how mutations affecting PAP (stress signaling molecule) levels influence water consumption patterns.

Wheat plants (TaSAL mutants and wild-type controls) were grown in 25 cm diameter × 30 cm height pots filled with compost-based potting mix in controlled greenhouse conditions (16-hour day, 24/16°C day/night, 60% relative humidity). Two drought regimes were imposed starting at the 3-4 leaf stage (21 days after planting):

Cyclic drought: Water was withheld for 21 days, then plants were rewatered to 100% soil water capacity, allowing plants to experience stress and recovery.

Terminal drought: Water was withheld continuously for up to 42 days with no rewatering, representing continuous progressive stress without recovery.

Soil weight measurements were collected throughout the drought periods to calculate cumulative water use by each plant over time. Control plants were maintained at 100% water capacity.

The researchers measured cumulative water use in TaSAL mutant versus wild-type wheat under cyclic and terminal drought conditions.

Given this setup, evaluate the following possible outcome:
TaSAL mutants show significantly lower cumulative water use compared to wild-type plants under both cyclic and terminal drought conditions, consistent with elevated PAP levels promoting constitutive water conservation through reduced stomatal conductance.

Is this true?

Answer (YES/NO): NO